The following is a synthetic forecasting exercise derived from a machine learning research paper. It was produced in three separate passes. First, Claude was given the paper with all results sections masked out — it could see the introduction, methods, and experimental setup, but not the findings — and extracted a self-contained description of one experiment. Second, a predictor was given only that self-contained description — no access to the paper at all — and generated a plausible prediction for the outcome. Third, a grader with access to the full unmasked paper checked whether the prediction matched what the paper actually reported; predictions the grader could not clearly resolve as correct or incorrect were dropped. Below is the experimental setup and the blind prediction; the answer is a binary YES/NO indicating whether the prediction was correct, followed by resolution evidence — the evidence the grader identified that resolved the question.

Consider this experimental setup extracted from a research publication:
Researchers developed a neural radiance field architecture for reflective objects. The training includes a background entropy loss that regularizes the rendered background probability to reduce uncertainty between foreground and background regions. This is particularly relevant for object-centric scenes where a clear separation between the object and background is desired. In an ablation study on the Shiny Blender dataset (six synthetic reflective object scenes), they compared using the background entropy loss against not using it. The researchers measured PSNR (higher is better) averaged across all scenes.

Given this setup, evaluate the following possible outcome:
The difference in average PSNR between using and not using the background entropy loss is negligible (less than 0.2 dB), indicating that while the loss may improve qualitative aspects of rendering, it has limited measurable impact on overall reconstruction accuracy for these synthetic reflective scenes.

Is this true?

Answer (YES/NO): NO